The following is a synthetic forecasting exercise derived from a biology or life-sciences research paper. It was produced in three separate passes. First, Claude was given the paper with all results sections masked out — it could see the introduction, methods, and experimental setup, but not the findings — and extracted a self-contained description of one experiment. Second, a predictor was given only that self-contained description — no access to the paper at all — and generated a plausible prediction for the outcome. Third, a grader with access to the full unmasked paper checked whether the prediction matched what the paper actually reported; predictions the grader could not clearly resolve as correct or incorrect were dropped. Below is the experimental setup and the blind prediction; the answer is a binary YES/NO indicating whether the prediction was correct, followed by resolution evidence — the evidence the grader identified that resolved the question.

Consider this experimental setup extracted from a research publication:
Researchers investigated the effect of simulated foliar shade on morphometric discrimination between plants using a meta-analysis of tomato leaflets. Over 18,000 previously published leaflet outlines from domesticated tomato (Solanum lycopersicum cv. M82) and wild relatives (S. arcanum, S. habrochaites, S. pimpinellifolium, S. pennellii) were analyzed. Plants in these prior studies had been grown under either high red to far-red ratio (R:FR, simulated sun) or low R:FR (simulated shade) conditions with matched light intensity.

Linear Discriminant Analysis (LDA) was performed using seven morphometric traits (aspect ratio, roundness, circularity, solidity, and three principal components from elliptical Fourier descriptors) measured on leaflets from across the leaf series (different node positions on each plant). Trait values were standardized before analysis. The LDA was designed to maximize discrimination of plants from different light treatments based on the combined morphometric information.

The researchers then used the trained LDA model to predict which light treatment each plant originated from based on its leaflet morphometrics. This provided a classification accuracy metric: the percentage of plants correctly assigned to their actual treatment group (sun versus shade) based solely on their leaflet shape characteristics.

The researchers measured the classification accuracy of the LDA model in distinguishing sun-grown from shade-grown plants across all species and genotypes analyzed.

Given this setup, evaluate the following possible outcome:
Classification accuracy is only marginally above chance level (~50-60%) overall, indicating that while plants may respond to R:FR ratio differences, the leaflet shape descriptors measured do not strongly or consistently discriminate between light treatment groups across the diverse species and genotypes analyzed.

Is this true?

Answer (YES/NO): NO